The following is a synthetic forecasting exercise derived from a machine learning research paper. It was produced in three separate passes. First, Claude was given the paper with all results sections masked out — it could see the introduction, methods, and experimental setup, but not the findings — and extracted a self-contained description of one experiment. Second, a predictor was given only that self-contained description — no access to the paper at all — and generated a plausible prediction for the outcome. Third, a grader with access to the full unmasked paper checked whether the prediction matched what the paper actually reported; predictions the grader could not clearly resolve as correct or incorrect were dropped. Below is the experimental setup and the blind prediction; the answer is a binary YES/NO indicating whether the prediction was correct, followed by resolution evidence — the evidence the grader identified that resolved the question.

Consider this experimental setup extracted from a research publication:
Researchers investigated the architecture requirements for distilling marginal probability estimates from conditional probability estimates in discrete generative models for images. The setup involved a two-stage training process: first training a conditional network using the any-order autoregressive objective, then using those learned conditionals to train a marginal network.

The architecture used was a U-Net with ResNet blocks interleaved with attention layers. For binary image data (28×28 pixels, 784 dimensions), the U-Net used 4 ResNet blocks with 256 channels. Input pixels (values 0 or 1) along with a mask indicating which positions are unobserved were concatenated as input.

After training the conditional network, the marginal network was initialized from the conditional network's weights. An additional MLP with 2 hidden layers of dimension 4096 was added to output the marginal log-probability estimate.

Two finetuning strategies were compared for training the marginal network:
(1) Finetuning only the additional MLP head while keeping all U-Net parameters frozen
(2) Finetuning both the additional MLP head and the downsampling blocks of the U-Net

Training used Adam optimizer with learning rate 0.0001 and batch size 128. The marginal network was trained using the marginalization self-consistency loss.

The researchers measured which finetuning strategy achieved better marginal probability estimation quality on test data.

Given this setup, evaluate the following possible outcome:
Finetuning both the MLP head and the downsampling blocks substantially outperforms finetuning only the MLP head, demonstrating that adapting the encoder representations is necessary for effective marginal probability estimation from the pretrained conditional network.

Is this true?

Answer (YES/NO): YES